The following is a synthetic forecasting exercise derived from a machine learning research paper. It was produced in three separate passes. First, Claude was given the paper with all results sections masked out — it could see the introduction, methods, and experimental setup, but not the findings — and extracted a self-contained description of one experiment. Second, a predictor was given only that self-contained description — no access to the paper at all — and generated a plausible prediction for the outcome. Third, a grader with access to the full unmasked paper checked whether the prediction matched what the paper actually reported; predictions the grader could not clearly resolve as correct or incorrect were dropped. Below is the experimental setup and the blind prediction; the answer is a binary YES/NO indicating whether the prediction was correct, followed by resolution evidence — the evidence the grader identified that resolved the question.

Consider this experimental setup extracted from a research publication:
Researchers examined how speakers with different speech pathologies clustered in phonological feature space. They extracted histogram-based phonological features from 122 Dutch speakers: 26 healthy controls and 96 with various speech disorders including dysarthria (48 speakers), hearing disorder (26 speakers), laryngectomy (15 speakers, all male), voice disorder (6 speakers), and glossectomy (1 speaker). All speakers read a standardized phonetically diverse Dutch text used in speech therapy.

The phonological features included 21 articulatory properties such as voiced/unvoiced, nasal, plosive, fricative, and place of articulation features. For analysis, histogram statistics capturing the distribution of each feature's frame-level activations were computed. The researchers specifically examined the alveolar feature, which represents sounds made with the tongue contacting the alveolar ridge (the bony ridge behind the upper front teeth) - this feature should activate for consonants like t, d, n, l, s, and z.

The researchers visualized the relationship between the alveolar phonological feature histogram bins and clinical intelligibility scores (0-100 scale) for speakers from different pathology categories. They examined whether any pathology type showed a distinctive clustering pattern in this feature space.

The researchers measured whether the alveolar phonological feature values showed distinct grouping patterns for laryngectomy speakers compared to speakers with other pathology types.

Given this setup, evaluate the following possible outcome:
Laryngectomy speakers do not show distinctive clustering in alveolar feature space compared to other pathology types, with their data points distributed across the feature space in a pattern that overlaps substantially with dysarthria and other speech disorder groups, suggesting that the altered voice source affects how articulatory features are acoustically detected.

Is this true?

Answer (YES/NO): NO